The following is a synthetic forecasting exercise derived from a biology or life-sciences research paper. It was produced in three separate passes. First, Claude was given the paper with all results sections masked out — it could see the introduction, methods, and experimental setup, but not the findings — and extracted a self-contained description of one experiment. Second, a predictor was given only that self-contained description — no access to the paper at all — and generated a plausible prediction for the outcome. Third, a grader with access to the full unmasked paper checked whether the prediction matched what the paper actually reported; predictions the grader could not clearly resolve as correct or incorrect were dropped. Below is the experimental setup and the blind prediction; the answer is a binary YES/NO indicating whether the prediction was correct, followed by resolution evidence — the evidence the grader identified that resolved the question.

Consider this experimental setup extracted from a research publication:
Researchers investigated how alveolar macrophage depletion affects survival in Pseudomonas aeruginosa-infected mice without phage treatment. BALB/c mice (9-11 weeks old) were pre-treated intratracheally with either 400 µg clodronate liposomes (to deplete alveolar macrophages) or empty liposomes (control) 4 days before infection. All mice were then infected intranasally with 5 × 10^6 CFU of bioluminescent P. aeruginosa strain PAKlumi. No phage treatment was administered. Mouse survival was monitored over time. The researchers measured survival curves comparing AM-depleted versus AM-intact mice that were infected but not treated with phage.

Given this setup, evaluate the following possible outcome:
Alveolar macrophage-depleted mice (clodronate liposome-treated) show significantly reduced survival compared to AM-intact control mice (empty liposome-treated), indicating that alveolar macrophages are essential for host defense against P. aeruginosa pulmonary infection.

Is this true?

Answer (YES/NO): YES